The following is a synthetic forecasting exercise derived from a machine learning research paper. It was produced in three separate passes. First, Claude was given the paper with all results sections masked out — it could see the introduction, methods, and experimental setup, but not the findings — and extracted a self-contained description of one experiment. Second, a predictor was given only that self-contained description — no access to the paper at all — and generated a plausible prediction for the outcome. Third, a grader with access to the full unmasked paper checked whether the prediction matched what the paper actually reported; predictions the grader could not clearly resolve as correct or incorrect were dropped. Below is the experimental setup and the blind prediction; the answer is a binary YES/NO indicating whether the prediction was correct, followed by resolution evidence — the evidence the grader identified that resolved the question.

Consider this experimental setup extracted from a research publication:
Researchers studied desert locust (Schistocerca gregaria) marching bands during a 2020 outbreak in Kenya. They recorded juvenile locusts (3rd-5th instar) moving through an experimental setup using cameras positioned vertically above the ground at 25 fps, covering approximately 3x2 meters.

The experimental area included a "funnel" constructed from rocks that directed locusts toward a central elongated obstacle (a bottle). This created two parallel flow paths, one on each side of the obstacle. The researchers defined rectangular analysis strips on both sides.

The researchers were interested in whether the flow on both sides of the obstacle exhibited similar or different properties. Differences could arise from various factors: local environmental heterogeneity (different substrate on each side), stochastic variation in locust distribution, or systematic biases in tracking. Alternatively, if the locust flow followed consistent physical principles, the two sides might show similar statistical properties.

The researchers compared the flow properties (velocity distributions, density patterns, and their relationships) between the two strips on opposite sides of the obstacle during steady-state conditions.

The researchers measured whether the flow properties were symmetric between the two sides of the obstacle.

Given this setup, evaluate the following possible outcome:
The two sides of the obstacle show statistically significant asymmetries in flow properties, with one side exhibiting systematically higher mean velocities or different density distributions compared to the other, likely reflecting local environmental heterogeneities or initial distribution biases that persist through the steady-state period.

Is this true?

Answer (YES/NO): NO